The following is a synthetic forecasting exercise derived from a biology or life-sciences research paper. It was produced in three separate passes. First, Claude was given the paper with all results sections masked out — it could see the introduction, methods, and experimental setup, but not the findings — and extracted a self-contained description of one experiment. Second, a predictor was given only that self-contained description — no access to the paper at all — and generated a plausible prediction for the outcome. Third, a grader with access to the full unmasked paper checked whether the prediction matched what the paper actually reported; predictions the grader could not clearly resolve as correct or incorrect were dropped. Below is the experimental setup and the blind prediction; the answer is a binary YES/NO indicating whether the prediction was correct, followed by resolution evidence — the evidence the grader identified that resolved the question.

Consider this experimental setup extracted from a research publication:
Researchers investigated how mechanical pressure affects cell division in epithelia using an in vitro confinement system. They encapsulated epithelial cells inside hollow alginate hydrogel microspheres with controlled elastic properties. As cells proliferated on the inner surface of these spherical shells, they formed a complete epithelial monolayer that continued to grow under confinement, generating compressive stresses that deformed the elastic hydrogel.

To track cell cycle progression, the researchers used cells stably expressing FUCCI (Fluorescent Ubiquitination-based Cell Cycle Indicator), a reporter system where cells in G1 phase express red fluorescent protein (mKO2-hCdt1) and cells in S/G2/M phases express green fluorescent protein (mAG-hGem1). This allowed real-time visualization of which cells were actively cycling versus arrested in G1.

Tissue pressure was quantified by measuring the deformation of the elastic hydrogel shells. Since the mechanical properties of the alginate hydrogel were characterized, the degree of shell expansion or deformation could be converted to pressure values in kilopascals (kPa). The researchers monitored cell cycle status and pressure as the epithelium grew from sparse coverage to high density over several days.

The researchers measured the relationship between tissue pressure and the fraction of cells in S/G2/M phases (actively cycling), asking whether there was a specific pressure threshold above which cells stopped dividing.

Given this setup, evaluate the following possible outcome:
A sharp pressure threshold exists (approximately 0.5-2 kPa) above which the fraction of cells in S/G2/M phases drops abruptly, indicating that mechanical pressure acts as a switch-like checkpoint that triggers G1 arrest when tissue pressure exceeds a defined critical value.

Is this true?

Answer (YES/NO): NO